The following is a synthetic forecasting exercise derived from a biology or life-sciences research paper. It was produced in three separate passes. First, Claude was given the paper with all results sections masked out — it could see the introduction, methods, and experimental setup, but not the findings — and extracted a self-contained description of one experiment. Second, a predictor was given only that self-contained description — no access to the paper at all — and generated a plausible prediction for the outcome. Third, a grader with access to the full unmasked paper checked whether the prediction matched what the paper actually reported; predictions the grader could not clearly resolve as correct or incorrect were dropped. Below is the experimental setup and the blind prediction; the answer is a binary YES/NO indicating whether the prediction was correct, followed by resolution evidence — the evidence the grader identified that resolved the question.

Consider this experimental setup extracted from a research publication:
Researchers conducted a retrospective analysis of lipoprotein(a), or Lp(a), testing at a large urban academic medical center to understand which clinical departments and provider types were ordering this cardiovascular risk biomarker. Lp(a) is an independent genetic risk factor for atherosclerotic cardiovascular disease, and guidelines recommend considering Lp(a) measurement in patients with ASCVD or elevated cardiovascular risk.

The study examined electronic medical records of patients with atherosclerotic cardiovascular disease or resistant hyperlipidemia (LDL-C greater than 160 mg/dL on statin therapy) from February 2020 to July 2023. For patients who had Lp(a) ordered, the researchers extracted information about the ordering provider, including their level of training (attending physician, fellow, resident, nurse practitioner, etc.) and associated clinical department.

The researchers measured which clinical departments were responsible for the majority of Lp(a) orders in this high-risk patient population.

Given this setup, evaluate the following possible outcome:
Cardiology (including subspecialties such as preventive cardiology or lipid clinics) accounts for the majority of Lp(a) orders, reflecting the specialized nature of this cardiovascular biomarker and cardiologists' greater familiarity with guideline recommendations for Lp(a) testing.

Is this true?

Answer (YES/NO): YES